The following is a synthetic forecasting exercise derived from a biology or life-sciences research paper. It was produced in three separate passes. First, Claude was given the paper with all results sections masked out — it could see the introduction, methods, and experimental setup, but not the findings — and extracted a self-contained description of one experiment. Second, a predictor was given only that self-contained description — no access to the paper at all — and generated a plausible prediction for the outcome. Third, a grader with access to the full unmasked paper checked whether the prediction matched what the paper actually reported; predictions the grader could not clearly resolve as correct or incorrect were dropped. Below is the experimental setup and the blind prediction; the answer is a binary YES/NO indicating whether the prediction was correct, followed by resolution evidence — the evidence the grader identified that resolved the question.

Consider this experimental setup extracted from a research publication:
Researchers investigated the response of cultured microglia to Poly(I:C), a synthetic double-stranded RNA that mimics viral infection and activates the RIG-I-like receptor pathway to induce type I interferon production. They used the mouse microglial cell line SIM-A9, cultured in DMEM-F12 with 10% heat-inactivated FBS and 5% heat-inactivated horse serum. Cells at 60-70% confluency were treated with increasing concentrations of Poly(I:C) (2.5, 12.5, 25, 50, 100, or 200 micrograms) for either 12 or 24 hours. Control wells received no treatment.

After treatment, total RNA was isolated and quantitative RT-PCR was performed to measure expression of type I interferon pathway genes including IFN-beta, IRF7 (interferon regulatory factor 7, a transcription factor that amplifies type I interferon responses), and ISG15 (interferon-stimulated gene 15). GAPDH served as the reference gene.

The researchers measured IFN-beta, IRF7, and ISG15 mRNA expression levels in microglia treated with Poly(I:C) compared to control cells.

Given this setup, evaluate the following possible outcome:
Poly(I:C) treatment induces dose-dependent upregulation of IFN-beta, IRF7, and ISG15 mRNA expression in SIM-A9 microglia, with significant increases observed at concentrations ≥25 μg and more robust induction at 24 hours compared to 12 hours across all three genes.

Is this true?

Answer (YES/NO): NO